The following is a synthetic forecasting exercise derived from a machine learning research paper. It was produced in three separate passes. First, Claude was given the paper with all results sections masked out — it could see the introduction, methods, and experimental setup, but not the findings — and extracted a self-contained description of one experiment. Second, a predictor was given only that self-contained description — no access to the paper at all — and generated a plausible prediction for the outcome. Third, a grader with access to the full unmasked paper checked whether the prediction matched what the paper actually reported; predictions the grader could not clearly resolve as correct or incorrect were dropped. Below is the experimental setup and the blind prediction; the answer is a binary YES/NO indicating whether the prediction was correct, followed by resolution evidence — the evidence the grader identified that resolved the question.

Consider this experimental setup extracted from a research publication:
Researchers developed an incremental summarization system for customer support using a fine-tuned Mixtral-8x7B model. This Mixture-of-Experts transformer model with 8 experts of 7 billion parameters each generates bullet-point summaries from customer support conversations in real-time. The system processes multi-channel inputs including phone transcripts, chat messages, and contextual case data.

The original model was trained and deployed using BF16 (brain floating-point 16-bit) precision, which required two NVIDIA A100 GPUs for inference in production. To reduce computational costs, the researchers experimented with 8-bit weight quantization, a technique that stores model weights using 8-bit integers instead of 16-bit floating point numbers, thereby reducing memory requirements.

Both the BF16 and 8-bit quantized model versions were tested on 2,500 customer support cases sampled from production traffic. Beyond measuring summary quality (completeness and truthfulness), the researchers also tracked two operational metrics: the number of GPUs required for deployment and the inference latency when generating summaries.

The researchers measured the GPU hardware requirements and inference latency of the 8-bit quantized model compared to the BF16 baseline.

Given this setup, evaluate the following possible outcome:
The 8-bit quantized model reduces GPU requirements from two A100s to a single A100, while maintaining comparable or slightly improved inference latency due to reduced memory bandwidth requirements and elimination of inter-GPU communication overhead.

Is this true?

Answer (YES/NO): YES